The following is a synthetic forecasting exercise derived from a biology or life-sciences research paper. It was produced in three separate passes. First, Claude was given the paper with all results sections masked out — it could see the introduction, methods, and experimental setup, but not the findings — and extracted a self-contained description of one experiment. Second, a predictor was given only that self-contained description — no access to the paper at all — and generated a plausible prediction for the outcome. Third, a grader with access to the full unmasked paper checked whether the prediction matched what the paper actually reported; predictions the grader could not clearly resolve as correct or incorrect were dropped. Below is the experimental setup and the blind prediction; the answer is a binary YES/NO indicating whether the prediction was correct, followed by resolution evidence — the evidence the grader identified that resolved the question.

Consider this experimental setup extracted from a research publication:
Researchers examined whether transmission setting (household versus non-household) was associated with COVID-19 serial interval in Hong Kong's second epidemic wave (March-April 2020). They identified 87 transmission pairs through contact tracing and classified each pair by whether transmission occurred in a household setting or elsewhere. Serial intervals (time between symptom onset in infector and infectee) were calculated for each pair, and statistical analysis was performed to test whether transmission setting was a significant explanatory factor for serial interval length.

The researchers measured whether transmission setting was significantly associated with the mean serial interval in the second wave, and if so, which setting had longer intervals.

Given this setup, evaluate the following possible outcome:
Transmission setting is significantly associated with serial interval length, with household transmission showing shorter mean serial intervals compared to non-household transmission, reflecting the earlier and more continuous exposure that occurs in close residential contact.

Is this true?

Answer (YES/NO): NO